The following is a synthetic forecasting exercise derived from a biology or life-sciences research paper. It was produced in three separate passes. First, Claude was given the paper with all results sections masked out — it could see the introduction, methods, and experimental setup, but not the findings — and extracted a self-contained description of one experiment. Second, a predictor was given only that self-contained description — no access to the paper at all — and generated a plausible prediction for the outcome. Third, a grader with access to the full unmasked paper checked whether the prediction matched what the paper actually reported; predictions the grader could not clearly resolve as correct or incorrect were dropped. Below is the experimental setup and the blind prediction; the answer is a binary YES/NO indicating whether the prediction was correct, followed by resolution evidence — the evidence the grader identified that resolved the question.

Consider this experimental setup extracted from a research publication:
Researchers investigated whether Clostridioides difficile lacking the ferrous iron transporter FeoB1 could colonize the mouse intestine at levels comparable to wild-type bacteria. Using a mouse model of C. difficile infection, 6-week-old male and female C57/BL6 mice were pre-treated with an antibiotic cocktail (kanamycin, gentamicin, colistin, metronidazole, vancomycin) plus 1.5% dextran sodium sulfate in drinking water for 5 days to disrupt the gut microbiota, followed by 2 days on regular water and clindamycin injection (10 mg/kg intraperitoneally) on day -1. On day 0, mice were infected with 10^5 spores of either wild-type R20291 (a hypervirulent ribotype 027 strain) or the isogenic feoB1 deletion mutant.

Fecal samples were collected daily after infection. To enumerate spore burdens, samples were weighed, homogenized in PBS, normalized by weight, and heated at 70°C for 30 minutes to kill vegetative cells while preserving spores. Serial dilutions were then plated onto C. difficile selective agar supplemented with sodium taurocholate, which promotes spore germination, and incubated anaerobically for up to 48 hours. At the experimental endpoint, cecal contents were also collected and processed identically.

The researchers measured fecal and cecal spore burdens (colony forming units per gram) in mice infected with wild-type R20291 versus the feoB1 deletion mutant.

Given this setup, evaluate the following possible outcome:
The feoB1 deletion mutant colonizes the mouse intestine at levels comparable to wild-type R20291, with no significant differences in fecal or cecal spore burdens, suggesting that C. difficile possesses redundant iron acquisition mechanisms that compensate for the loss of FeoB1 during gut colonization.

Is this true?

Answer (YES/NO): NO